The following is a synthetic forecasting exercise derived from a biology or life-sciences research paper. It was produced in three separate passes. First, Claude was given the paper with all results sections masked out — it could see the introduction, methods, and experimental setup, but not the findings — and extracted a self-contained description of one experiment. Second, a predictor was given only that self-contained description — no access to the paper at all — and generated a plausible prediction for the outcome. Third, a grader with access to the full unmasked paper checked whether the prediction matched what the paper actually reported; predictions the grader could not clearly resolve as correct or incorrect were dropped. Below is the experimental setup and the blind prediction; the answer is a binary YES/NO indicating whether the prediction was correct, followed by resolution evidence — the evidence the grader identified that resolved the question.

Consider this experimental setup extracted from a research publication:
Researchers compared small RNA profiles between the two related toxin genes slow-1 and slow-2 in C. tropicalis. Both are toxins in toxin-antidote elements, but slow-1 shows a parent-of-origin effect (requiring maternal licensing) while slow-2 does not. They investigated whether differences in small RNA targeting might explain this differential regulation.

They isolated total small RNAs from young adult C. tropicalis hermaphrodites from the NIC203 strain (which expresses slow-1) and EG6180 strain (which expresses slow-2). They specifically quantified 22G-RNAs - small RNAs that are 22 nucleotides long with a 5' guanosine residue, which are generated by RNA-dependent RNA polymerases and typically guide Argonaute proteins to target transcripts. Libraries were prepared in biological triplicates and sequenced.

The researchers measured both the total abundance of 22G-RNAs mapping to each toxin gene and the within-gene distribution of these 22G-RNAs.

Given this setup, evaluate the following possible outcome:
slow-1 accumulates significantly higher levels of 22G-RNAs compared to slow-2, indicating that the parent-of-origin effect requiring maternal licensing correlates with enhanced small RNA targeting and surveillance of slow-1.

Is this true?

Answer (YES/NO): YES